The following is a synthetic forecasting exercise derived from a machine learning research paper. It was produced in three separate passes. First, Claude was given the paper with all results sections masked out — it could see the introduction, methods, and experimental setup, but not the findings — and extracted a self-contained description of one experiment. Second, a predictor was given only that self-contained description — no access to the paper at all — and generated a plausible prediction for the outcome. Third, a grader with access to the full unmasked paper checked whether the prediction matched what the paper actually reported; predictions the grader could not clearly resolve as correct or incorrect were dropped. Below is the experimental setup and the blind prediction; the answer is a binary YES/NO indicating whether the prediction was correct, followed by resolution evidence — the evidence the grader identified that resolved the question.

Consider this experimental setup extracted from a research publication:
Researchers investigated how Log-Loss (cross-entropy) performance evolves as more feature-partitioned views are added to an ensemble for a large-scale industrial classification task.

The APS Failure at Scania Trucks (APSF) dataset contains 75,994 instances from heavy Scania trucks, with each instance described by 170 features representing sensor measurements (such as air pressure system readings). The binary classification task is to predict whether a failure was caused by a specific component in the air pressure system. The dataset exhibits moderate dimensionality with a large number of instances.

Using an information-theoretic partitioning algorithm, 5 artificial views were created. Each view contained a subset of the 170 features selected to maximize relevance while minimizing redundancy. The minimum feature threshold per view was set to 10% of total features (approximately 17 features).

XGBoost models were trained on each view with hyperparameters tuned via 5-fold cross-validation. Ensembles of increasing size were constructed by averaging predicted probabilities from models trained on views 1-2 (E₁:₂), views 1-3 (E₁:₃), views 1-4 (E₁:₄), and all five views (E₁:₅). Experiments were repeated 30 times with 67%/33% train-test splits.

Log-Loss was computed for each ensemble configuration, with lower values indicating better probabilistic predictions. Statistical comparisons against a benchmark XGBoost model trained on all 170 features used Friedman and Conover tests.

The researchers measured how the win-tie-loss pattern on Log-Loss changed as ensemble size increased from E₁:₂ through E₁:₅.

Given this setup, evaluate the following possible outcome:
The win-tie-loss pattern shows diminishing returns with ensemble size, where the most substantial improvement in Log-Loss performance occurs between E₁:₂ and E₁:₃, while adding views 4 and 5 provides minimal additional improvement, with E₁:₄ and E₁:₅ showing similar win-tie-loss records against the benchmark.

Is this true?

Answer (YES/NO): NO